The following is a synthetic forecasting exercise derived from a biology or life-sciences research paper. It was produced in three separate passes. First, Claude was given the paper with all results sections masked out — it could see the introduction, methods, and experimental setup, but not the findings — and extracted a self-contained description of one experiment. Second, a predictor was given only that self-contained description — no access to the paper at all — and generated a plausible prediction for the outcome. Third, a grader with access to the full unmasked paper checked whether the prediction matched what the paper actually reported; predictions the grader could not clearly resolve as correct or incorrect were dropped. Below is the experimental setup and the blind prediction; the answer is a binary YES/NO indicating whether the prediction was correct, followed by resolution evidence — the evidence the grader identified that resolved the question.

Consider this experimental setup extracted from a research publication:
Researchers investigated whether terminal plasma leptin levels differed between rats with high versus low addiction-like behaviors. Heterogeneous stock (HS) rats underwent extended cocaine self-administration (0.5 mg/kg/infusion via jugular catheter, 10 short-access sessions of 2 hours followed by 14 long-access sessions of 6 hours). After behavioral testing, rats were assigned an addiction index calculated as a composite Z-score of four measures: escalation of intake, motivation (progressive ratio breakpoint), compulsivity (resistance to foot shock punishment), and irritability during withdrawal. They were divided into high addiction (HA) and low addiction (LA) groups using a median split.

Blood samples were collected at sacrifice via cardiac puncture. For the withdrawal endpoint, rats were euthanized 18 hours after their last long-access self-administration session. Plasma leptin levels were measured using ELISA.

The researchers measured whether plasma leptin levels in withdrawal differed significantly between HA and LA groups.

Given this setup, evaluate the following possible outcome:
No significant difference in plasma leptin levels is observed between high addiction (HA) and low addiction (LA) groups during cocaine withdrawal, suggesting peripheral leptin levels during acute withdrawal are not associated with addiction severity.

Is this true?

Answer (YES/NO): YES